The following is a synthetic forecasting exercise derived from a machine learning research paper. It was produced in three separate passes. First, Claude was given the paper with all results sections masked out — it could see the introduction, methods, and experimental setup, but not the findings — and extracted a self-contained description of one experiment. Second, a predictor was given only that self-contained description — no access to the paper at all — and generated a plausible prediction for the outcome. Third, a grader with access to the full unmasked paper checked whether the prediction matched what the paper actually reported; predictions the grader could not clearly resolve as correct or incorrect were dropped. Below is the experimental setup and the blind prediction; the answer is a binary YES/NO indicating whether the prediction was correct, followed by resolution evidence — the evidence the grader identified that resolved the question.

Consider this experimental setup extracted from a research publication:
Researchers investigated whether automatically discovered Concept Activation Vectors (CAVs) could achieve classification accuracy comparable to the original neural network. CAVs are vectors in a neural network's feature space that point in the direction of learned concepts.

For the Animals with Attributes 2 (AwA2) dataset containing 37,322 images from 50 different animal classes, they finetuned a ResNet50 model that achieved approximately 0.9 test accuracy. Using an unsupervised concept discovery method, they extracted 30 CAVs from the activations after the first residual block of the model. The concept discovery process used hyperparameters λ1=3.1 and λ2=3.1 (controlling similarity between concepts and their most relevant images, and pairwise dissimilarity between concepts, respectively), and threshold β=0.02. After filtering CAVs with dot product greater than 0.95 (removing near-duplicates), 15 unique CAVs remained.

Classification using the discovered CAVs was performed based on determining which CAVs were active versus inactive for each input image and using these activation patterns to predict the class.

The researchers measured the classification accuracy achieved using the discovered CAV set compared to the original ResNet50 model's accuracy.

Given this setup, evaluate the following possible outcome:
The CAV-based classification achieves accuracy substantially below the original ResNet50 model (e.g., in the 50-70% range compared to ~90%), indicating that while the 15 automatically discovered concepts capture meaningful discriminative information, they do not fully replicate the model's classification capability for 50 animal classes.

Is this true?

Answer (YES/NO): NO